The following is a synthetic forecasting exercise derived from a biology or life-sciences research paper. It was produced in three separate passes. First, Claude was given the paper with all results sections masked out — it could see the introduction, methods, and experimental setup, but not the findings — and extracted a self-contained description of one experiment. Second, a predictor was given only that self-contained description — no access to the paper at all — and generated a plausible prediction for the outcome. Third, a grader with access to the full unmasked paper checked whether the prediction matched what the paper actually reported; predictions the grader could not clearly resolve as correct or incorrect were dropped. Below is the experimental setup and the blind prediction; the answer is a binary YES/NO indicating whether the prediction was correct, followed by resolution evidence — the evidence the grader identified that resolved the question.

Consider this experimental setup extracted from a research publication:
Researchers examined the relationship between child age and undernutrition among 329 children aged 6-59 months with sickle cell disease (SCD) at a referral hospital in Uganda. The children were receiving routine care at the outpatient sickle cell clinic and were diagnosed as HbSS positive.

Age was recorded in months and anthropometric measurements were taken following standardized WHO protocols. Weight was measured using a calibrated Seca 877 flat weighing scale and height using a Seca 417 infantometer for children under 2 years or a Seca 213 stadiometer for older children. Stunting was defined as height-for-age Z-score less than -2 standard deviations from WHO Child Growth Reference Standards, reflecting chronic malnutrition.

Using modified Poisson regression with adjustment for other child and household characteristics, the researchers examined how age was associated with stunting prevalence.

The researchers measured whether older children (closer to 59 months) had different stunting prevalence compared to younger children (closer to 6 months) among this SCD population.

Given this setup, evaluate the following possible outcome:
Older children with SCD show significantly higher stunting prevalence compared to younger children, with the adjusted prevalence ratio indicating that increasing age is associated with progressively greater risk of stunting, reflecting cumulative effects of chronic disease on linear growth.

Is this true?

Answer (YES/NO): NO